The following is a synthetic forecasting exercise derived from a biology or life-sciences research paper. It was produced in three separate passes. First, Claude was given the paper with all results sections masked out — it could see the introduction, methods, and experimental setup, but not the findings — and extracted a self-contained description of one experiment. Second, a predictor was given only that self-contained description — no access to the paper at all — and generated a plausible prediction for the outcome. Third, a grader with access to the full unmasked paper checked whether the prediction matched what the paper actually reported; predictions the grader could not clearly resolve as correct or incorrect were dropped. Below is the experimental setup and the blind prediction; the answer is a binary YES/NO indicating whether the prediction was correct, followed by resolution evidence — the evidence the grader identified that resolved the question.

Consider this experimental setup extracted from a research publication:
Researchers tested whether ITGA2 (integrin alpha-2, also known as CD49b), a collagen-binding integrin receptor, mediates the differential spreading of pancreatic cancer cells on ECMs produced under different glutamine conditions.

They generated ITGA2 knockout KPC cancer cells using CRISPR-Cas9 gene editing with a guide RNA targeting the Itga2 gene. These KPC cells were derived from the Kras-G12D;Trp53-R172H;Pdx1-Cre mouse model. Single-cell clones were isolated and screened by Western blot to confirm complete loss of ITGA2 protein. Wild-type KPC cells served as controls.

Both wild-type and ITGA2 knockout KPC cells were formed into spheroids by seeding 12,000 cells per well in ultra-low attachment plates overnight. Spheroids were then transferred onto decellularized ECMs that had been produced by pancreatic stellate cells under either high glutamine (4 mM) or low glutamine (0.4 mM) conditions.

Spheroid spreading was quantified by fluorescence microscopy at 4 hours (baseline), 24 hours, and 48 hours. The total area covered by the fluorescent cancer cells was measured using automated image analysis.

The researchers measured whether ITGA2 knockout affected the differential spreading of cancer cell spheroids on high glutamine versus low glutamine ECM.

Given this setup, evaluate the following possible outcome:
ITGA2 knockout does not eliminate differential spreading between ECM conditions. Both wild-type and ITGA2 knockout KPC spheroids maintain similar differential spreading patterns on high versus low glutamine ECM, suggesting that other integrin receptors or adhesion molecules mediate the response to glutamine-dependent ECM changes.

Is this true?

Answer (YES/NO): NO